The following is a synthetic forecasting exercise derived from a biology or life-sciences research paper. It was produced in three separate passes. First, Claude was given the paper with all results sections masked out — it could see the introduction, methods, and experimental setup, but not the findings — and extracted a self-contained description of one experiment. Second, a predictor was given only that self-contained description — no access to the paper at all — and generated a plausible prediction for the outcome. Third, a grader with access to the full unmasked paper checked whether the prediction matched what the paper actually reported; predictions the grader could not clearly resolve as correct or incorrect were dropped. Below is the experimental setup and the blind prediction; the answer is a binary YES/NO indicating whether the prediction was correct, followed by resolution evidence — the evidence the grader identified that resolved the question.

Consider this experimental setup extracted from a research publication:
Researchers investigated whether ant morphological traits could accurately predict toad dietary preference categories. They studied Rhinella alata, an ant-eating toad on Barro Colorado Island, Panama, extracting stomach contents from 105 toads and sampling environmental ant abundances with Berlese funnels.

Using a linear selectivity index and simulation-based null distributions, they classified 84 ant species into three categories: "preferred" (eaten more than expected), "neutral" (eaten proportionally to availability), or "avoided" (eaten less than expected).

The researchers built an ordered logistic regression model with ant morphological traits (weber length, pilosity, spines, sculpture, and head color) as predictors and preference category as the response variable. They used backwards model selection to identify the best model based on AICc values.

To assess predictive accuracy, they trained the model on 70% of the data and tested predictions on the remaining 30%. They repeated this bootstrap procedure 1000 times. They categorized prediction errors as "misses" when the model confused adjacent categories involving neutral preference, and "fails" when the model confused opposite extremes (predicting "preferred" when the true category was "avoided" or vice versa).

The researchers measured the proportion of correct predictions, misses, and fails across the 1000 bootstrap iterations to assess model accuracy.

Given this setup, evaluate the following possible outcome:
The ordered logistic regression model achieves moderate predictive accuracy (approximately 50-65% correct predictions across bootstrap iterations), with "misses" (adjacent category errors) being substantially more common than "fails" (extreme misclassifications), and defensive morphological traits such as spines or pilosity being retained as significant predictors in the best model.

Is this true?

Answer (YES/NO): NO